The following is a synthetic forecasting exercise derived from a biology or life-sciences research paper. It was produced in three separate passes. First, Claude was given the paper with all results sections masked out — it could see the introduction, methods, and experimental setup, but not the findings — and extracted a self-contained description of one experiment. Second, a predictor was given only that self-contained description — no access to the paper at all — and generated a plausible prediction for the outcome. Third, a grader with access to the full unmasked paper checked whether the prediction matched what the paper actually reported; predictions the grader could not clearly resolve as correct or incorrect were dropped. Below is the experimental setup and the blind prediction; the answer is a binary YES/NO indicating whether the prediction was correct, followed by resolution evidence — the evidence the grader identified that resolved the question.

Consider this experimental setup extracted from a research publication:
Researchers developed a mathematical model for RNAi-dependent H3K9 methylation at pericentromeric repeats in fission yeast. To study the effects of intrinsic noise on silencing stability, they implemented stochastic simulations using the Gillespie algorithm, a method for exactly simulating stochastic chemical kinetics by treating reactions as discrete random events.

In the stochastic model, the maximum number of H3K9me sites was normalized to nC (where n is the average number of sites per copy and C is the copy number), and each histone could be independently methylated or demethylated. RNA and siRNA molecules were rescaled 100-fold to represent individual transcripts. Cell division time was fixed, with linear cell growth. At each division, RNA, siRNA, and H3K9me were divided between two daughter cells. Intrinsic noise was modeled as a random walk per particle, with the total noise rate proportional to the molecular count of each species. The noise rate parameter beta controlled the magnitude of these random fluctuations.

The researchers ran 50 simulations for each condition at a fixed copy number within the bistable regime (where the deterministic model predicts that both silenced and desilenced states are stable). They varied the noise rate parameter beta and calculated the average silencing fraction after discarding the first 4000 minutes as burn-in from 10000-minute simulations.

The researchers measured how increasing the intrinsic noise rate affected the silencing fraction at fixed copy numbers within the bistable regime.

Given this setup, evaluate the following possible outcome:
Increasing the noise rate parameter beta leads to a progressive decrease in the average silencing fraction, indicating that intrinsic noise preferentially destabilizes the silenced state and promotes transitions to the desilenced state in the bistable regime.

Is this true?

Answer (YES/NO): YES